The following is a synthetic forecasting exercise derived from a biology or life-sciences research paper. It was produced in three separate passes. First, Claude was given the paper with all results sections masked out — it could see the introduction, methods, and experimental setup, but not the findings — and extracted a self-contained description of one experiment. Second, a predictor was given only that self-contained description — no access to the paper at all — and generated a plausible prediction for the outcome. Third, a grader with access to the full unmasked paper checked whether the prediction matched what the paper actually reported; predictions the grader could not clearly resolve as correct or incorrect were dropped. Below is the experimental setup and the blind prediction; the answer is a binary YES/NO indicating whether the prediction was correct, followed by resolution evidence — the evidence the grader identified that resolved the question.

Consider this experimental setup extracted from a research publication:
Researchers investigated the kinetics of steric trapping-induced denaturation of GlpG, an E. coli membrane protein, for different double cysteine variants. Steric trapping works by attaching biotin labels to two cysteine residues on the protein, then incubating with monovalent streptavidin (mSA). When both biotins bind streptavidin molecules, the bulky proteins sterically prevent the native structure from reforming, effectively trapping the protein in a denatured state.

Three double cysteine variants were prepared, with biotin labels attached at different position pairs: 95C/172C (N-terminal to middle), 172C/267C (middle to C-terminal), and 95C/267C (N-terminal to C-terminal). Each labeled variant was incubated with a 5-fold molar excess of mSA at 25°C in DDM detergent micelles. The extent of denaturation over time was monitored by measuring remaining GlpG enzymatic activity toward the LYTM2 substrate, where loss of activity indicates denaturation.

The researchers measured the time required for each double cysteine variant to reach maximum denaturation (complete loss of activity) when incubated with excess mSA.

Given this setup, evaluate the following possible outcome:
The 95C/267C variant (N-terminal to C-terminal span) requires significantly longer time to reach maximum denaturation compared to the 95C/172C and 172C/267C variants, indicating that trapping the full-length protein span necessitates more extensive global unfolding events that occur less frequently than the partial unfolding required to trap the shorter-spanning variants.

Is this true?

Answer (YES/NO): NO